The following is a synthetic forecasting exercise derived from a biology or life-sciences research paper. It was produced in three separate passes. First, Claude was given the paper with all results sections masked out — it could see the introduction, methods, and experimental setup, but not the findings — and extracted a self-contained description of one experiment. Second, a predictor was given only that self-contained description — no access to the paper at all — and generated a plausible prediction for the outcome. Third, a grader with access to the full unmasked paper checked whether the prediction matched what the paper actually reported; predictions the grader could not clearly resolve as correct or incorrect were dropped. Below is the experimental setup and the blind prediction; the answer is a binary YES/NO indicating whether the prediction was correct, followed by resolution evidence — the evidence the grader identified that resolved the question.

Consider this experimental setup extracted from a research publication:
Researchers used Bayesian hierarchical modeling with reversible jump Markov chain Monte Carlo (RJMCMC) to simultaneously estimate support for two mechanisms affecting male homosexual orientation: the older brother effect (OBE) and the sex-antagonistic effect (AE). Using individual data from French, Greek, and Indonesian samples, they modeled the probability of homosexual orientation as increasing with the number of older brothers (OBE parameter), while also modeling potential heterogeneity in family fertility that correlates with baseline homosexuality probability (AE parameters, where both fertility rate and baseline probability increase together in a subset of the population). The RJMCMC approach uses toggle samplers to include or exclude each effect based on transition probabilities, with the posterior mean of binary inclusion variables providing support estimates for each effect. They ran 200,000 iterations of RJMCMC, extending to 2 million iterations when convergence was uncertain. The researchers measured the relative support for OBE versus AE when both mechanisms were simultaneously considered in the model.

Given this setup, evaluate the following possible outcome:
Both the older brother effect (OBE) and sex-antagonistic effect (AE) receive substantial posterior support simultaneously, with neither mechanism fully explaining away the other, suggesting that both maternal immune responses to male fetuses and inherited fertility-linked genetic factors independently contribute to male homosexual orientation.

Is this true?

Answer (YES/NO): NO